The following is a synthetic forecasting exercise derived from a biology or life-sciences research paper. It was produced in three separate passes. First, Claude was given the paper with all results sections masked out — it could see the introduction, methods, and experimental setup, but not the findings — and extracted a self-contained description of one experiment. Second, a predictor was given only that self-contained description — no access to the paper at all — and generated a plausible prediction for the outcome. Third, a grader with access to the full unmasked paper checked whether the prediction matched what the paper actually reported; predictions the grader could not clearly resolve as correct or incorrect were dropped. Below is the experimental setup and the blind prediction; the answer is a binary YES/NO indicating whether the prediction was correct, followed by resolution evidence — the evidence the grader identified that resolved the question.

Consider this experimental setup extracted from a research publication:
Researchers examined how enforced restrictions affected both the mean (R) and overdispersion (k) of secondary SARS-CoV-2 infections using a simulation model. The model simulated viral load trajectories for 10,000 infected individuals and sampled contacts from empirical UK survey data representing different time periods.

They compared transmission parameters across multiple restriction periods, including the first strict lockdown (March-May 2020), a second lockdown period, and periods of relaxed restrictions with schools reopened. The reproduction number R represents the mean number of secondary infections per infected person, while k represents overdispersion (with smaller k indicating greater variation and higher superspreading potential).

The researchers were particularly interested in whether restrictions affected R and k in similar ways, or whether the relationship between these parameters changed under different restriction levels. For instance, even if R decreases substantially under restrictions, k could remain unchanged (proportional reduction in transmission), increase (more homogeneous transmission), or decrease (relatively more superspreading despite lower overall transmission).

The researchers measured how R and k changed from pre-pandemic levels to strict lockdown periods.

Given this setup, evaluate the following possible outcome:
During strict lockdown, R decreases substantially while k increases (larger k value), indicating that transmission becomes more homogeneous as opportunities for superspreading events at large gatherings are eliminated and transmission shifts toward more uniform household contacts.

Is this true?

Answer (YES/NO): NO